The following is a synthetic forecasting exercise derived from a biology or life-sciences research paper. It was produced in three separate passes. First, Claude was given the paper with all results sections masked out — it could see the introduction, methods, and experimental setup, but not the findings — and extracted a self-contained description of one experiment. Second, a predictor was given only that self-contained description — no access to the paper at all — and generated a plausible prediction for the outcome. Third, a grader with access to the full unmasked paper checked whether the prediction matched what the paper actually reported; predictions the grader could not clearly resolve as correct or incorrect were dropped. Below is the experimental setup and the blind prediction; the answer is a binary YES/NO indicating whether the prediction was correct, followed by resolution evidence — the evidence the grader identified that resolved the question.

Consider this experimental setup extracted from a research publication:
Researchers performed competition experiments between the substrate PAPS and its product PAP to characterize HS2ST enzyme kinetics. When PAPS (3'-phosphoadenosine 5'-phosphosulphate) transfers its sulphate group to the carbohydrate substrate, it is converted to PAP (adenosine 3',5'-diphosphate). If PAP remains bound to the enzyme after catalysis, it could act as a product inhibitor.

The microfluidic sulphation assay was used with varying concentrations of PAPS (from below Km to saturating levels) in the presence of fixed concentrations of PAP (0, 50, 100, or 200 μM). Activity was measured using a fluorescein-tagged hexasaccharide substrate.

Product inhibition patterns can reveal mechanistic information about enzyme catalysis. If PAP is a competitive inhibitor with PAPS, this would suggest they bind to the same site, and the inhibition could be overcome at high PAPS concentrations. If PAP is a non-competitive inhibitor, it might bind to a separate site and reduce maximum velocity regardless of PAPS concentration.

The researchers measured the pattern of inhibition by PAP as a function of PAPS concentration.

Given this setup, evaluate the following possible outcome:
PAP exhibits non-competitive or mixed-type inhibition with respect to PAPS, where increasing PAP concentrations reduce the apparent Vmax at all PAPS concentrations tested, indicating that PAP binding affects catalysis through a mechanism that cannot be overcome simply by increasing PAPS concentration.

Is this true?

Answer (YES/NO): NO